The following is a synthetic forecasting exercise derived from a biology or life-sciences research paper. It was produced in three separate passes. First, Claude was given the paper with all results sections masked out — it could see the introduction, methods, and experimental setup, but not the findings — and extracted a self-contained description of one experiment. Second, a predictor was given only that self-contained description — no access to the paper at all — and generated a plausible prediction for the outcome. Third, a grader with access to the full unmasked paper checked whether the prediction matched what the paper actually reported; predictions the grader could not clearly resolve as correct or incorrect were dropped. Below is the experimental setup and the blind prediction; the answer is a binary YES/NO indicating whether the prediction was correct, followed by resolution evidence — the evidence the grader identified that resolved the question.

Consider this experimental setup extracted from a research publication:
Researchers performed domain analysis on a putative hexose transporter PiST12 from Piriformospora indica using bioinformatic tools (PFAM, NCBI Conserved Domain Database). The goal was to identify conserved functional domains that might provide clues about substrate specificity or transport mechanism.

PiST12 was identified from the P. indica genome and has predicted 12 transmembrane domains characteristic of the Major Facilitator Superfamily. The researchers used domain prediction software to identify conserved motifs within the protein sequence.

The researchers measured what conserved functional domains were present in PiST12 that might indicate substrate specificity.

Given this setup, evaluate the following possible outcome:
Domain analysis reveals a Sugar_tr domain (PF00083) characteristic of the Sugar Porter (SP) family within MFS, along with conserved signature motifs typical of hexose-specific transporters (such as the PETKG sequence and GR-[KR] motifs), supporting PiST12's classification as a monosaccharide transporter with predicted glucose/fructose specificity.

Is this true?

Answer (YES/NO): NO